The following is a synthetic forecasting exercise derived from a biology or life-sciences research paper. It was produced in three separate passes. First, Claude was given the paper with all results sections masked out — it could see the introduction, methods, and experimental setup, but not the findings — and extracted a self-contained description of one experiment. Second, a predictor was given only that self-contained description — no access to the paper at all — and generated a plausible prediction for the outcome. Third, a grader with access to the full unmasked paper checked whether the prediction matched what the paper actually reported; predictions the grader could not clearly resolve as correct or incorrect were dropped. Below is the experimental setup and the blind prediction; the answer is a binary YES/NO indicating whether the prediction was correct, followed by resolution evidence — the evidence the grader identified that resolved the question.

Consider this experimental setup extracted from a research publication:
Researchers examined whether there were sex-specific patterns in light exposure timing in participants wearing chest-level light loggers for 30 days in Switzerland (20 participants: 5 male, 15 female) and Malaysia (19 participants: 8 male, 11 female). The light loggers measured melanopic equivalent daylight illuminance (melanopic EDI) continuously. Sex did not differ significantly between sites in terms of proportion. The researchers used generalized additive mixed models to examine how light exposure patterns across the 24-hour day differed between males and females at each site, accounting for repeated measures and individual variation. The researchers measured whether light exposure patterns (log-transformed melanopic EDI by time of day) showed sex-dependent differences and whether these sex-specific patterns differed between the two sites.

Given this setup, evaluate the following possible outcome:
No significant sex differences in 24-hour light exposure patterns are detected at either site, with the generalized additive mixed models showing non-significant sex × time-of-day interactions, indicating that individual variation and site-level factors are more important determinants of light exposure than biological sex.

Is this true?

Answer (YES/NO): NO